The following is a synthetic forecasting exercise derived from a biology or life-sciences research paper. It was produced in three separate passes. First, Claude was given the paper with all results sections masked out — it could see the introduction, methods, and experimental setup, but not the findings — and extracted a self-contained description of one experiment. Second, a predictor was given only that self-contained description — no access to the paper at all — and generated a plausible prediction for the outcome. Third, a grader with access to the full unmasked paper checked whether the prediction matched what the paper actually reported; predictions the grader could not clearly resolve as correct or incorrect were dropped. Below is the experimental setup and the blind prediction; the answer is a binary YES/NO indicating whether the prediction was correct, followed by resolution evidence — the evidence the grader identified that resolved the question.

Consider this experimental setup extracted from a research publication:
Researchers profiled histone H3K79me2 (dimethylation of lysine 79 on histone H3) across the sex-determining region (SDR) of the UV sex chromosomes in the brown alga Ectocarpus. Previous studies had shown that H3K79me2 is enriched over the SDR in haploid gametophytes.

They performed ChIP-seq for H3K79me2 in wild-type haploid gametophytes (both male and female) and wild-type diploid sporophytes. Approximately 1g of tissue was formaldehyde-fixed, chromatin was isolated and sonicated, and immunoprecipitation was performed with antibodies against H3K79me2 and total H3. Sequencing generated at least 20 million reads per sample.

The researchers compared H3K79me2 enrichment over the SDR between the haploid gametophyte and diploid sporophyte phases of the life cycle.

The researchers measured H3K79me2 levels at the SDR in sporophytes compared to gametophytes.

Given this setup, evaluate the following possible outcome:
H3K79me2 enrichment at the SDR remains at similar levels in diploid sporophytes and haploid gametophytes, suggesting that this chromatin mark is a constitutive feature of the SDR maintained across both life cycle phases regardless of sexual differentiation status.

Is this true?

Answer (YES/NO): NO